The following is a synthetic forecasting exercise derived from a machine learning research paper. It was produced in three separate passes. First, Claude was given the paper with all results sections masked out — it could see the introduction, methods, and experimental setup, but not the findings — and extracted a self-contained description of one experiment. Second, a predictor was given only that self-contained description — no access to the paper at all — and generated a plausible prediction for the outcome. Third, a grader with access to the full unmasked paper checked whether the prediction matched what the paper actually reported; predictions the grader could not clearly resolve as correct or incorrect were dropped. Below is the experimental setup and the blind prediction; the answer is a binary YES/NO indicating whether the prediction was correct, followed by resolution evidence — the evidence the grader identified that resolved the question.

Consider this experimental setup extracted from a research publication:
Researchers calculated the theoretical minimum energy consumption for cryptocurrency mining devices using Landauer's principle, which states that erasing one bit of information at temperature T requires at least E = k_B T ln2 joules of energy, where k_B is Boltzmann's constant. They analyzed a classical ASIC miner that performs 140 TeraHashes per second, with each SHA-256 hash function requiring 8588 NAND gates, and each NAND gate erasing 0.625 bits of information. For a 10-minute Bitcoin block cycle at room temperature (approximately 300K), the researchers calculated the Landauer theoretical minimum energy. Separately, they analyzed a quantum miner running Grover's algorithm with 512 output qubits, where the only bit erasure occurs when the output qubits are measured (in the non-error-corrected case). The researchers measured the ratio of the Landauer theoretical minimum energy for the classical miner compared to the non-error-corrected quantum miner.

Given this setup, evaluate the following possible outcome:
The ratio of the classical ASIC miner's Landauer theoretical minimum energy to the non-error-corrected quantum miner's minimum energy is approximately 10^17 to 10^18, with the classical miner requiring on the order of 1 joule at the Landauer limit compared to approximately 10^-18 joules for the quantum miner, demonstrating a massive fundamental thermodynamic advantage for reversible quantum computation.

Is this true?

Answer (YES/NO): YES